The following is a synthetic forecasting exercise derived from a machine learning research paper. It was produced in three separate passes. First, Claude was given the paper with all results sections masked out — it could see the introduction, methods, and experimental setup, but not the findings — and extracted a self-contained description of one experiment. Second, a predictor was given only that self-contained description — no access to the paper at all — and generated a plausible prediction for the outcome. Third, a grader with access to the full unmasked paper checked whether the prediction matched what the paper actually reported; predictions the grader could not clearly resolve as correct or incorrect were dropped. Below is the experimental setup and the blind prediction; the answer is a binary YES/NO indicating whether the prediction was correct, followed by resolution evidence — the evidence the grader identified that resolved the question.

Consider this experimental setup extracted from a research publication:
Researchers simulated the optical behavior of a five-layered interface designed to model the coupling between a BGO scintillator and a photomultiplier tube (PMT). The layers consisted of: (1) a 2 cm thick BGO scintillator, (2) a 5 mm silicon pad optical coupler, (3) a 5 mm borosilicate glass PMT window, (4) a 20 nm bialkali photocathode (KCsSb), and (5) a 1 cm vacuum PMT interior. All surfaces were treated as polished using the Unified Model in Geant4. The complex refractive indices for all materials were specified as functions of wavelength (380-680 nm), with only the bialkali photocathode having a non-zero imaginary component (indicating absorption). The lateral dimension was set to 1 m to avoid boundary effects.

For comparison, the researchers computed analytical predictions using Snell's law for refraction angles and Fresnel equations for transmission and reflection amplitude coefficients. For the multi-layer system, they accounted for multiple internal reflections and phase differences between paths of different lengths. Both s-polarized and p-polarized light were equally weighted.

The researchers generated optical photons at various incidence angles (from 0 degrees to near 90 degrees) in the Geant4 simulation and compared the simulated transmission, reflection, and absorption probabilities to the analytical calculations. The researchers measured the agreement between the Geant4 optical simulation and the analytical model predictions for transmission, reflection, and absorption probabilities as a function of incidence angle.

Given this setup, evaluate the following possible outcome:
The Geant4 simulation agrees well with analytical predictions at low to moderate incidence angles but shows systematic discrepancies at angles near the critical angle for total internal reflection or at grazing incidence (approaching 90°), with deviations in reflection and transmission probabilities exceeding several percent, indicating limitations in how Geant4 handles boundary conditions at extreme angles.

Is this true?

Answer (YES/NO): NO